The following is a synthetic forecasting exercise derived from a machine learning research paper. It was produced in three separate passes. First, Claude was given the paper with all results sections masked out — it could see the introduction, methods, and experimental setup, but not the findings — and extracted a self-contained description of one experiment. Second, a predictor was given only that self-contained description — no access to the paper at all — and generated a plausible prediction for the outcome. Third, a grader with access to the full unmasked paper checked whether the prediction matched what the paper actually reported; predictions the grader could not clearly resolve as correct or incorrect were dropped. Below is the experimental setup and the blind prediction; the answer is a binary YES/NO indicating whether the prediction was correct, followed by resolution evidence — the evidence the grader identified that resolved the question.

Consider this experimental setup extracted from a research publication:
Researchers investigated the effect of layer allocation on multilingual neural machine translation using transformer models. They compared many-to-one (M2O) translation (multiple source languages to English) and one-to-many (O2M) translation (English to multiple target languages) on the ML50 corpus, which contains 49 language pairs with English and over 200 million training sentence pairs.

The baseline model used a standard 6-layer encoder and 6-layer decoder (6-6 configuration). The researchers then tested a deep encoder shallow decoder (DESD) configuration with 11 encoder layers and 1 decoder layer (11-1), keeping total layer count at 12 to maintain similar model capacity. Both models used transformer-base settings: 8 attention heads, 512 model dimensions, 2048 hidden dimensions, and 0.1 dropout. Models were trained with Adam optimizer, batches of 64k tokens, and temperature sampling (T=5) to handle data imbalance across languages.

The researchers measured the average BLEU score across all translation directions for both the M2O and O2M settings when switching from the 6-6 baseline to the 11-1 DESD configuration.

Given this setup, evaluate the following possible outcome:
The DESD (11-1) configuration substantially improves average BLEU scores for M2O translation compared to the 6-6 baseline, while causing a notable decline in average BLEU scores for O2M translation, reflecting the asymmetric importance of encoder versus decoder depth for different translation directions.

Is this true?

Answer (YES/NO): NO